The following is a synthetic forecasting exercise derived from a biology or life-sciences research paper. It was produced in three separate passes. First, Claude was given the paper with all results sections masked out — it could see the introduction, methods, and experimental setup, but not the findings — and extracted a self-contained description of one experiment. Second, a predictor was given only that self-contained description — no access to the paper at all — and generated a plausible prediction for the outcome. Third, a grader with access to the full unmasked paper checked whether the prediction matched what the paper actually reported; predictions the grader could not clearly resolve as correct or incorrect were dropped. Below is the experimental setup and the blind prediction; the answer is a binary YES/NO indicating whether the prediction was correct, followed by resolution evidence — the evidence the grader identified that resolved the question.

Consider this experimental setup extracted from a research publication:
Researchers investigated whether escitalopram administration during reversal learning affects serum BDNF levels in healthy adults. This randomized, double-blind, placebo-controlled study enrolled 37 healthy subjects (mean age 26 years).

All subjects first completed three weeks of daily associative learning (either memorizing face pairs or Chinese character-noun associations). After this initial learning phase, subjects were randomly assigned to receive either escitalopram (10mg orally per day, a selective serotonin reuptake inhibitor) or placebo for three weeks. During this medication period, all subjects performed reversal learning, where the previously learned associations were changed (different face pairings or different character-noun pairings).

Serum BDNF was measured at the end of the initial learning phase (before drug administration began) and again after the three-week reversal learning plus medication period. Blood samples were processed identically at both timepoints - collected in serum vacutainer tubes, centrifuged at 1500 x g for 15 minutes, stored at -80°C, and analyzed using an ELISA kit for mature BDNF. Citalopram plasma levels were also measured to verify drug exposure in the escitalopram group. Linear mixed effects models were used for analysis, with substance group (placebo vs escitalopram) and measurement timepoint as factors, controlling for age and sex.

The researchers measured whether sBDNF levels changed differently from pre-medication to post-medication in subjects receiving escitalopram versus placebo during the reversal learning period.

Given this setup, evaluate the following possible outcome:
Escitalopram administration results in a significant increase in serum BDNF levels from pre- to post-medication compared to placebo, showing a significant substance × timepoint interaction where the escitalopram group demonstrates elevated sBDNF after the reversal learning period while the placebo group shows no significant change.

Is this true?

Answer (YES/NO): NO